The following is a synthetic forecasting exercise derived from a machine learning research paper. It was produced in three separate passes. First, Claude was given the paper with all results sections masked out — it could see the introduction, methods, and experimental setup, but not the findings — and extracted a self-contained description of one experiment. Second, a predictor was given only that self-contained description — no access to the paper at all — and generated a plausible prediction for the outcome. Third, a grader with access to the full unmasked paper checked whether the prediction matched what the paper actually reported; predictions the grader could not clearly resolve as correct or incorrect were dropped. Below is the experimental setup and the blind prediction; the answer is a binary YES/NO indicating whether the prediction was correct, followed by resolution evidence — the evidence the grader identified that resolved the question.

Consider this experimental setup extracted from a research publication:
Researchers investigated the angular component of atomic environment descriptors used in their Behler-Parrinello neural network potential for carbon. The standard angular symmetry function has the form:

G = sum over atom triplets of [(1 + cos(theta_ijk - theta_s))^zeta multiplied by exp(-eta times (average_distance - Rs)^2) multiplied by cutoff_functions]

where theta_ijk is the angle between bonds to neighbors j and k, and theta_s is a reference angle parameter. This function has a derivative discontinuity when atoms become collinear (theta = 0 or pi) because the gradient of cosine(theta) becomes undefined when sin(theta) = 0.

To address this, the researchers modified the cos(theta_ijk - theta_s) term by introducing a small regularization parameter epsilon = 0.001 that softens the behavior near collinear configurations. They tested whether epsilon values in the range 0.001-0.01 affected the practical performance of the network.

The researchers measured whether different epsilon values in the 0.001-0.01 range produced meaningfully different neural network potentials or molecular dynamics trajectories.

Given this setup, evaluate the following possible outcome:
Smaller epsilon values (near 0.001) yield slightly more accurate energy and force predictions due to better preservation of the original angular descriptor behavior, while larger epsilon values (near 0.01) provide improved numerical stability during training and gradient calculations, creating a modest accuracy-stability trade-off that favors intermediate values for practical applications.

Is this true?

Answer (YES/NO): NO